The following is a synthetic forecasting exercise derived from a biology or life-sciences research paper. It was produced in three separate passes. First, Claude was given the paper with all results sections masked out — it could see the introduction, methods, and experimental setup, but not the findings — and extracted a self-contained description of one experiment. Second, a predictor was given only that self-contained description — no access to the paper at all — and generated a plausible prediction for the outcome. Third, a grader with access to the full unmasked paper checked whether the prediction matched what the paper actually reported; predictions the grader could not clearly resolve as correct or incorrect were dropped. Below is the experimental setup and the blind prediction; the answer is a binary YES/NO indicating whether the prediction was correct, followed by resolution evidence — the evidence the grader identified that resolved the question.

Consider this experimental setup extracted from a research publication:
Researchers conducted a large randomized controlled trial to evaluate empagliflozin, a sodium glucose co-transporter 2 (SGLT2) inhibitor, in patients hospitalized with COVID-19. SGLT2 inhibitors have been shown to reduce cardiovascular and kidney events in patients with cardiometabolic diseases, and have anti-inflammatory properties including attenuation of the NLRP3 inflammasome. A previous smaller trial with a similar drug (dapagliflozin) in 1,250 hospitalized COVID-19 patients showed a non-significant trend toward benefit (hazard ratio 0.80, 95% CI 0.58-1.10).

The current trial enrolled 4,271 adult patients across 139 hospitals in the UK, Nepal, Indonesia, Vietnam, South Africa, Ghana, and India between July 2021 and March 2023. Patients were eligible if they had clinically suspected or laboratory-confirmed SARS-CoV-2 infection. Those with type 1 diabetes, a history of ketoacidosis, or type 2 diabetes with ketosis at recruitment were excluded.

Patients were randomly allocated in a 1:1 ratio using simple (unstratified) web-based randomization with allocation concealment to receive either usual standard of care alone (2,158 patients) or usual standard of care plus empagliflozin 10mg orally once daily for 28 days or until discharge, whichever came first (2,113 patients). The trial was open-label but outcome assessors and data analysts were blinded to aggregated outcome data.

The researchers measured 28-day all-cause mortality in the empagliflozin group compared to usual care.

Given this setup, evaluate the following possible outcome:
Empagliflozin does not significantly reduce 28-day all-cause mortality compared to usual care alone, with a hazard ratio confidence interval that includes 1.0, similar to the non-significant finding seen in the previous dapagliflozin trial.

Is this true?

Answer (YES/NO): YES